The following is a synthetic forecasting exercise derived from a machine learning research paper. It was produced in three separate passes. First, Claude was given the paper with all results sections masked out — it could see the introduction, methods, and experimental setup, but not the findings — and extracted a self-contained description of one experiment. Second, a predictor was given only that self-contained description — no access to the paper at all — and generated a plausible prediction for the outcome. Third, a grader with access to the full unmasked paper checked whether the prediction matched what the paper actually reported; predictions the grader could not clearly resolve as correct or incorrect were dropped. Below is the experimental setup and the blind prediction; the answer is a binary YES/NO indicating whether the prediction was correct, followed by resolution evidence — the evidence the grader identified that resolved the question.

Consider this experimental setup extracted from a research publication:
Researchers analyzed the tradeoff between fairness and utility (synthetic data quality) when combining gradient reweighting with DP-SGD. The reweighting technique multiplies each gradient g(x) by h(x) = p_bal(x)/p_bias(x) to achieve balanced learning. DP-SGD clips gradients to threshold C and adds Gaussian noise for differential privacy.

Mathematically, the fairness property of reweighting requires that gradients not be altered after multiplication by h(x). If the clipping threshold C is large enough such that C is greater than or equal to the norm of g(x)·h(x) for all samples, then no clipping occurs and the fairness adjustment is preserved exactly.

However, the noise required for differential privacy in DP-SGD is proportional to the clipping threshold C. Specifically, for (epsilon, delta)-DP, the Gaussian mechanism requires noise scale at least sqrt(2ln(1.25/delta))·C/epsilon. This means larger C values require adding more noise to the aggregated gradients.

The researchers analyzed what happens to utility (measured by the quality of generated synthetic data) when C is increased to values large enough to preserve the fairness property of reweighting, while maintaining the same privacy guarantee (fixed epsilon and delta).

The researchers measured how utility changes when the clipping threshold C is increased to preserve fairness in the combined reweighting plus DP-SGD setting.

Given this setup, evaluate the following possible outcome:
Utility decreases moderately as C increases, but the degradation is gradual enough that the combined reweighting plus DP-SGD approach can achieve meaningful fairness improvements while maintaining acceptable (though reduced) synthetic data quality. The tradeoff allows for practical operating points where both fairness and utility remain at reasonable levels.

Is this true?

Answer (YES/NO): NO